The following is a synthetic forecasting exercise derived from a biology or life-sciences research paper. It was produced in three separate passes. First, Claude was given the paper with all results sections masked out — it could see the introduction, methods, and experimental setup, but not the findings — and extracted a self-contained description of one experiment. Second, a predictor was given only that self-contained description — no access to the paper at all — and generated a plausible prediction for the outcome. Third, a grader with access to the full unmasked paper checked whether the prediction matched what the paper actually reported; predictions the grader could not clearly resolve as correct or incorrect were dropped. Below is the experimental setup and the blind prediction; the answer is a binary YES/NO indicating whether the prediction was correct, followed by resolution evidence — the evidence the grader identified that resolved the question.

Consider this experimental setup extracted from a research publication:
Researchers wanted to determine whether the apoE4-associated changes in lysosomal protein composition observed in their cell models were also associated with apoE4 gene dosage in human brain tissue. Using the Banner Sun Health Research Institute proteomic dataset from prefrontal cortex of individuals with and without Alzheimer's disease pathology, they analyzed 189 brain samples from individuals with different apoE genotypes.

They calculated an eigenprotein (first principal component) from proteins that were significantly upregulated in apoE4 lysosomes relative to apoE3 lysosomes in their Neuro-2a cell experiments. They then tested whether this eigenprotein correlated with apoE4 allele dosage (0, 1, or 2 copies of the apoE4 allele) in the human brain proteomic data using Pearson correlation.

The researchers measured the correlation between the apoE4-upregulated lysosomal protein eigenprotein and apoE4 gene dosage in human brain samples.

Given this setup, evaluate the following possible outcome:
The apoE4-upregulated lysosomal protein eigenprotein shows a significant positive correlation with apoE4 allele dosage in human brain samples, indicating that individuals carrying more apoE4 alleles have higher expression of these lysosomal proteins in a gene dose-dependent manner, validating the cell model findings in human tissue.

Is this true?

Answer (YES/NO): YES